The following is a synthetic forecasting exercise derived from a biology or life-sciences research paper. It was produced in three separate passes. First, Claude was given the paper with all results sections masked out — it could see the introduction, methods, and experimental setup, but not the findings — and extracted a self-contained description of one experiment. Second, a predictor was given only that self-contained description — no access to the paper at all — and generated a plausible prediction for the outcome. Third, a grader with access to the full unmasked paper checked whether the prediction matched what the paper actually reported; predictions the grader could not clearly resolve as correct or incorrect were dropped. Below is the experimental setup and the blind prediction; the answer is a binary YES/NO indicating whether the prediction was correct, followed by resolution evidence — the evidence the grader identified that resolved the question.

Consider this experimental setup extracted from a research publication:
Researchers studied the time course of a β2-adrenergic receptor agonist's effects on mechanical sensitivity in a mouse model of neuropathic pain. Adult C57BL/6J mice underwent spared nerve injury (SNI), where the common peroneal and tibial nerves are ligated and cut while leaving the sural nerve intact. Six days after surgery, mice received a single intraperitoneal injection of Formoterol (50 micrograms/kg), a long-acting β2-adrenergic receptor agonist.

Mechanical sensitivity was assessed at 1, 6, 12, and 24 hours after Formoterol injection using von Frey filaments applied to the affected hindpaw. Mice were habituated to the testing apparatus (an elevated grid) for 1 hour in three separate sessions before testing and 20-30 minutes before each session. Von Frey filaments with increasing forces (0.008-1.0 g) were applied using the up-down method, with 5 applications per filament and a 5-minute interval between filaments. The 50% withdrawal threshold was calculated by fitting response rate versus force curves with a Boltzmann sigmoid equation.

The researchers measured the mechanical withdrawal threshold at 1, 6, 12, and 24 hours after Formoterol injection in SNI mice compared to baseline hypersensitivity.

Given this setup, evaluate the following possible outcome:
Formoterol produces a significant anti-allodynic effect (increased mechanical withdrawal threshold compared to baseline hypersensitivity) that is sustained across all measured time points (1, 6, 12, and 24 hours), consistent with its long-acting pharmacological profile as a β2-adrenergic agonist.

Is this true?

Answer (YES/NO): NO